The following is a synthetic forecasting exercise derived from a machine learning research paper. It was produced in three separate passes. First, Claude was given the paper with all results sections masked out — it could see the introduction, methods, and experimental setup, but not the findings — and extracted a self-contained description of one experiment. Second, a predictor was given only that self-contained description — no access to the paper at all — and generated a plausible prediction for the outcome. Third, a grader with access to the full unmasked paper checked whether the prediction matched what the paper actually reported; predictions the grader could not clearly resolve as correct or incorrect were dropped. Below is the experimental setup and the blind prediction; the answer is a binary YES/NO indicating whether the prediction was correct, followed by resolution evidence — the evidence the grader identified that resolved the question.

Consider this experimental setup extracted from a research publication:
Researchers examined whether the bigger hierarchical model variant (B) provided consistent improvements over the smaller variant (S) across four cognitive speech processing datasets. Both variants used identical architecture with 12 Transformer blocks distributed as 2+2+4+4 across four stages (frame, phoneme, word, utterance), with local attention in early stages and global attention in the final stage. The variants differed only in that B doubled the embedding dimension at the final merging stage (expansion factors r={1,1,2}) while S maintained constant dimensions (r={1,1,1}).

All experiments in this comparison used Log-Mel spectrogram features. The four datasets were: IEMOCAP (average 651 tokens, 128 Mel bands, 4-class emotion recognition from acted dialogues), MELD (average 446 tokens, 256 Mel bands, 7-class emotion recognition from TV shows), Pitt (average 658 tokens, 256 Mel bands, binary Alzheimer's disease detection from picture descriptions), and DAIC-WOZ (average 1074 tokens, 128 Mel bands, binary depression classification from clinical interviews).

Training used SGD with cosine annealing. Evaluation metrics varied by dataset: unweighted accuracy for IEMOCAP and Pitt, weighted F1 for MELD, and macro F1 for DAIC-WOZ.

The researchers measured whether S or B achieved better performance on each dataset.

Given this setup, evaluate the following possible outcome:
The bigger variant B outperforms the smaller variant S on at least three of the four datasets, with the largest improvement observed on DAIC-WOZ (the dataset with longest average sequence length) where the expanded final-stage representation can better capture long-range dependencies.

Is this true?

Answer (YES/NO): NO